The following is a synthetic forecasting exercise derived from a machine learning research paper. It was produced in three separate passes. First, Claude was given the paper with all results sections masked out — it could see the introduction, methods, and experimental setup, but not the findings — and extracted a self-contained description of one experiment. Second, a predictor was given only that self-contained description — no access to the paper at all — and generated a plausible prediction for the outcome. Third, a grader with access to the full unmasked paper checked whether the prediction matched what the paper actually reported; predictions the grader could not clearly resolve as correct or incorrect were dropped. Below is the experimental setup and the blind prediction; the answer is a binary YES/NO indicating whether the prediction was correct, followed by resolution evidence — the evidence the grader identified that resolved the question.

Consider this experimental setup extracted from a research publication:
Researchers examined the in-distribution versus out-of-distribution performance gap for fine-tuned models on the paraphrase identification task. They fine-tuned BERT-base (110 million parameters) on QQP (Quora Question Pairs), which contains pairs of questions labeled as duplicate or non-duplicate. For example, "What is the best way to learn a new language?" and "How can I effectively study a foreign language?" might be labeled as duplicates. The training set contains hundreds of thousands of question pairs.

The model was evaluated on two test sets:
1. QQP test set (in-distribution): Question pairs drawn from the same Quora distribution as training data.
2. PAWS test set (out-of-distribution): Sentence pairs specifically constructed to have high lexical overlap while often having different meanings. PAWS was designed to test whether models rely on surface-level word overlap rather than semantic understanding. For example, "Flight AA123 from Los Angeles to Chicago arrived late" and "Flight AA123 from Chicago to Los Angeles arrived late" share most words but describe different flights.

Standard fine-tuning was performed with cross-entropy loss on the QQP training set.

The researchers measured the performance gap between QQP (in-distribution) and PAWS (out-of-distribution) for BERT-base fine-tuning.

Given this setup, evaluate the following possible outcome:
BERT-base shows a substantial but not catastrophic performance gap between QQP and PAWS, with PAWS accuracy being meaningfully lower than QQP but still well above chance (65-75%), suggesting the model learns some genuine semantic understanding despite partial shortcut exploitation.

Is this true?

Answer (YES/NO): NO